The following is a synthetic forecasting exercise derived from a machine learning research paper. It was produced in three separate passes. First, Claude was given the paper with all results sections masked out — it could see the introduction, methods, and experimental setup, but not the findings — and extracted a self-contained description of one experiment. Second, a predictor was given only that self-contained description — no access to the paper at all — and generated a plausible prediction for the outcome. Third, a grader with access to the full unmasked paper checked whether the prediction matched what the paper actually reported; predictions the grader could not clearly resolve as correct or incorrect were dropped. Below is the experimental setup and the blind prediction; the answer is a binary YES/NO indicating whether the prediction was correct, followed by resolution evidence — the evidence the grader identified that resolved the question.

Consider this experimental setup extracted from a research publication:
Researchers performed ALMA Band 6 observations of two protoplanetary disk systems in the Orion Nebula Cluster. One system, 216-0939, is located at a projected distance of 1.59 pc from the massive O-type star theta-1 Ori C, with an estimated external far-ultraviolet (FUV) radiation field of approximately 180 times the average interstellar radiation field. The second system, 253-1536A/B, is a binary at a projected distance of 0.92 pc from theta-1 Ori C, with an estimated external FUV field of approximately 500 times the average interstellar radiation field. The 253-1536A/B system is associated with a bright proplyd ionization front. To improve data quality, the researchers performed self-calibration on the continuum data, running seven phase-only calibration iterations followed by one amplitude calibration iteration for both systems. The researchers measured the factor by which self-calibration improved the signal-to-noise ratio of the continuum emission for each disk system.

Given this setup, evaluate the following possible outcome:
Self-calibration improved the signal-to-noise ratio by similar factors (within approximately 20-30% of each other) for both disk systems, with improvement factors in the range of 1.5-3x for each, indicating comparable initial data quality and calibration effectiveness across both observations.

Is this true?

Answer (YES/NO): NO